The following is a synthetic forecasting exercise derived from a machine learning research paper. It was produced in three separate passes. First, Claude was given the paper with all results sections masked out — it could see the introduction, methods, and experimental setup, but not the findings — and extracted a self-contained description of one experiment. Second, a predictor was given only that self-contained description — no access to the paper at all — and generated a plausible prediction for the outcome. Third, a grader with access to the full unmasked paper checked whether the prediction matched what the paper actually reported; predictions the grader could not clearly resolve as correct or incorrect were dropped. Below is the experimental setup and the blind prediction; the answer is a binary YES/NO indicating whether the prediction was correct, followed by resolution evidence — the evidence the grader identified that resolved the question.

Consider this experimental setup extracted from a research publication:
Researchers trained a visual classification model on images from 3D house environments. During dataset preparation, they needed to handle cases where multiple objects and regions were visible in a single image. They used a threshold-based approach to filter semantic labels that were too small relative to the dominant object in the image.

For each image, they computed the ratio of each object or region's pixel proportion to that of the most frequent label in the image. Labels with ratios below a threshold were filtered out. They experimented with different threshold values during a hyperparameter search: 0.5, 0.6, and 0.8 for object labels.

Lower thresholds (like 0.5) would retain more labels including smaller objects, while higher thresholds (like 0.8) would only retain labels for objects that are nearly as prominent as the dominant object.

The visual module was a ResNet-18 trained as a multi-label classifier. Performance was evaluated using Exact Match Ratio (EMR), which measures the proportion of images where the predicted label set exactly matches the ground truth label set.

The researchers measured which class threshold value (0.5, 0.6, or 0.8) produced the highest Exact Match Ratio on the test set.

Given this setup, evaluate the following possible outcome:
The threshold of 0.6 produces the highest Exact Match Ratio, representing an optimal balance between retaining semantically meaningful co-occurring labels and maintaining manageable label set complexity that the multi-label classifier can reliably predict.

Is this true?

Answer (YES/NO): NO